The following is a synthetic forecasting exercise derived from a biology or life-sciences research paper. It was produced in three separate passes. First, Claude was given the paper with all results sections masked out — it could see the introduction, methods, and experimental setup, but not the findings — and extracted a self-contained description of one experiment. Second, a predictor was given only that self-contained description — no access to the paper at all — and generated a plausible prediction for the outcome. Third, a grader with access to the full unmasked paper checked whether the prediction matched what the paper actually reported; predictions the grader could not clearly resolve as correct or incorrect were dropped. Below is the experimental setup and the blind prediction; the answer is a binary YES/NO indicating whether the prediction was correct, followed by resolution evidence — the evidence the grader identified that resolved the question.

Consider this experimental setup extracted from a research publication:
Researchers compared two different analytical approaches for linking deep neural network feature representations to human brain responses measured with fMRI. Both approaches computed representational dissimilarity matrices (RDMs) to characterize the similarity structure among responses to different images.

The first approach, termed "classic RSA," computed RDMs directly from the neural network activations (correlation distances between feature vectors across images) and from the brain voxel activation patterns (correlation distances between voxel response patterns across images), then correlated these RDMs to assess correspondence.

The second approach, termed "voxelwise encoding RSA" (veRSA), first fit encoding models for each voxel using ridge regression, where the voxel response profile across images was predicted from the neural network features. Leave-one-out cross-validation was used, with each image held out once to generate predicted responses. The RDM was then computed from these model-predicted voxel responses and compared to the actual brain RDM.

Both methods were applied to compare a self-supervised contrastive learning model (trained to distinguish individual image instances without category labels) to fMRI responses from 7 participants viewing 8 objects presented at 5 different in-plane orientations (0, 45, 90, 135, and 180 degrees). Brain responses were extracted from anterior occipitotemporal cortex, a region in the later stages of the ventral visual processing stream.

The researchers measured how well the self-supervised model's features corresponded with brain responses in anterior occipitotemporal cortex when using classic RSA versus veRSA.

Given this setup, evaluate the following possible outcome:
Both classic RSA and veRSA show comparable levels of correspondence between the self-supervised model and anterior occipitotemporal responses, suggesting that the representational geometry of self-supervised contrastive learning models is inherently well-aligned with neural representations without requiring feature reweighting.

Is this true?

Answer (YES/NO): NO